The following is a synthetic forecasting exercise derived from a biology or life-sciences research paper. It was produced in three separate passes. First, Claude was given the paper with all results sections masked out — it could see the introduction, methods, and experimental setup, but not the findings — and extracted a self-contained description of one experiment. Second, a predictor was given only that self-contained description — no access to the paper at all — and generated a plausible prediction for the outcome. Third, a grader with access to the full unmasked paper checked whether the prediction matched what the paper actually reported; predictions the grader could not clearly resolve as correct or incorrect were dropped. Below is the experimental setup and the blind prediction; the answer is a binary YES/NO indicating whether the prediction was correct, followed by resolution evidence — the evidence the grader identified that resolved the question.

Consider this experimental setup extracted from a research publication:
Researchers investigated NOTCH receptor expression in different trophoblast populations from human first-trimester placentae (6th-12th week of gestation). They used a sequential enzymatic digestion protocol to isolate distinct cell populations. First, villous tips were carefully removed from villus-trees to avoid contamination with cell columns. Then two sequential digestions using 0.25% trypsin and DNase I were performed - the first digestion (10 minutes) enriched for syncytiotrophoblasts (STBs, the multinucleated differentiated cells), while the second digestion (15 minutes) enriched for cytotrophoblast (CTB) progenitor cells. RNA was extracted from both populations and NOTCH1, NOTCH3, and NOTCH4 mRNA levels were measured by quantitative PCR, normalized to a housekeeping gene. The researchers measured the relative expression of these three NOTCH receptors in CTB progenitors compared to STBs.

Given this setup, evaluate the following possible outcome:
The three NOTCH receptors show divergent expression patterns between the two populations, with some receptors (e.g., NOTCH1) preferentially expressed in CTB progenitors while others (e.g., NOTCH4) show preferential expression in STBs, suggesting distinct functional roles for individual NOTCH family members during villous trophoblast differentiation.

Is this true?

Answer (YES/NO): NO